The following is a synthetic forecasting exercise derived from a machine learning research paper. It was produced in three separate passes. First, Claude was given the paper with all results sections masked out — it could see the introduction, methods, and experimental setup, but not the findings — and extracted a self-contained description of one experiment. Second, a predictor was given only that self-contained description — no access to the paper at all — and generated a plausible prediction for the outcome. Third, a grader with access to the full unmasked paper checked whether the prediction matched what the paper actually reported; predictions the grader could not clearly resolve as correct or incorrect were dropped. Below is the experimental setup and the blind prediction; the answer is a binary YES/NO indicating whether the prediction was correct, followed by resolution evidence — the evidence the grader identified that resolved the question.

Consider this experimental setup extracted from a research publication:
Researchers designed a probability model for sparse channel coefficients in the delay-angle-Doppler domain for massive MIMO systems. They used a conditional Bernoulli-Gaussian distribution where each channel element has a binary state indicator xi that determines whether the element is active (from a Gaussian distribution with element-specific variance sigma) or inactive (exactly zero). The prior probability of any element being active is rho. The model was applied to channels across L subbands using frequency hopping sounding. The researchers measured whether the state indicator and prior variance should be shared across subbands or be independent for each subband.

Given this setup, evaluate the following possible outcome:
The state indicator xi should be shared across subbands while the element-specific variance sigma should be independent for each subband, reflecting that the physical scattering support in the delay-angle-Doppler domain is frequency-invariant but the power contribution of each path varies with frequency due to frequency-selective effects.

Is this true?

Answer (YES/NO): NO